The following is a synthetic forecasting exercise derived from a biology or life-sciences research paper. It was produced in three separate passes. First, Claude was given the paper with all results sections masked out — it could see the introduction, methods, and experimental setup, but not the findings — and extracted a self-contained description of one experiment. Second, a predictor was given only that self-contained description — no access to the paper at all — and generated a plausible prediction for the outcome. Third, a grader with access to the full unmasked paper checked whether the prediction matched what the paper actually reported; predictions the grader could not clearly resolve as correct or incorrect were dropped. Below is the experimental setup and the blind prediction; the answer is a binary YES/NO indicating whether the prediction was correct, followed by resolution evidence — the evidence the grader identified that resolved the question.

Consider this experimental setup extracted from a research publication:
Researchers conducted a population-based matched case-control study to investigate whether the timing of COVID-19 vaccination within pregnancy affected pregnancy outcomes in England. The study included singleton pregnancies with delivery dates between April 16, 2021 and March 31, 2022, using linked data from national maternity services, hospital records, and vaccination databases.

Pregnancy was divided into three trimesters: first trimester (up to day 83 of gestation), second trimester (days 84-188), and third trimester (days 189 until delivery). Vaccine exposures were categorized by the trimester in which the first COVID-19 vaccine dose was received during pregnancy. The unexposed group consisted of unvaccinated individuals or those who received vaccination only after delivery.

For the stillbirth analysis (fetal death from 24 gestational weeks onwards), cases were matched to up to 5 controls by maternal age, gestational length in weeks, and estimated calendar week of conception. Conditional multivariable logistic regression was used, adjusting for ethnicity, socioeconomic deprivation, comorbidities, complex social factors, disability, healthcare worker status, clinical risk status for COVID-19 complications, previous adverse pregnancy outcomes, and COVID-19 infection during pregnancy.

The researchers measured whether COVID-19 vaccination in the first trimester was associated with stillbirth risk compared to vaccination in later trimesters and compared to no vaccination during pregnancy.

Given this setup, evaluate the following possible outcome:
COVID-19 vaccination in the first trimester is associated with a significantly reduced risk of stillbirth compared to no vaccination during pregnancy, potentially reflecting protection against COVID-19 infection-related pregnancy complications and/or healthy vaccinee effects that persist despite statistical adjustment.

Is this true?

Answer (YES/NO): NO